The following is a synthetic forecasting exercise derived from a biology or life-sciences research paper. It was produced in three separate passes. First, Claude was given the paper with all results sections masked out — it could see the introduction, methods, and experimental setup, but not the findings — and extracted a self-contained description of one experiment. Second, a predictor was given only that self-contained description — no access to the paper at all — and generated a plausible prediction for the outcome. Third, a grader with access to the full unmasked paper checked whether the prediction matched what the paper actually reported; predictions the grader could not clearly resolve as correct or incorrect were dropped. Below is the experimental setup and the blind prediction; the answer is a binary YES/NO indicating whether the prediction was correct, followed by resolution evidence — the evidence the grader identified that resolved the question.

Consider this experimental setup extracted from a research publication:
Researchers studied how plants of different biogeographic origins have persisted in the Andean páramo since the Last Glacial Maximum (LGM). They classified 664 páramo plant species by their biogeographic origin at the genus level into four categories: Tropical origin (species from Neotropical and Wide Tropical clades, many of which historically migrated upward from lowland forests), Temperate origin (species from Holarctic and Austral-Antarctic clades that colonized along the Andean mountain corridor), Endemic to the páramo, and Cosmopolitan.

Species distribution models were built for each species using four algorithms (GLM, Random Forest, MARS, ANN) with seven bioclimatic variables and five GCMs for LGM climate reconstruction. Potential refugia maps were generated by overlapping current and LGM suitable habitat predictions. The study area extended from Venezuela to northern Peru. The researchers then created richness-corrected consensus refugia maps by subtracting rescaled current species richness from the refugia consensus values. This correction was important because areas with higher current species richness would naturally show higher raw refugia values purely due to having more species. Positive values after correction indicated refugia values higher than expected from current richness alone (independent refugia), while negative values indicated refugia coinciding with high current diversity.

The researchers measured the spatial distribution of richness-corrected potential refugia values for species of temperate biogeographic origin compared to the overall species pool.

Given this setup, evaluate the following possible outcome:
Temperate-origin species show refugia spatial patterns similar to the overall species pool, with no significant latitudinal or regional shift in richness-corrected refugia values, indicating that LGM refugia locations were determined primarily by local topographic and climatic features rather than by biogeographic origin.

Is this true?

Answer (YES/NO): NO